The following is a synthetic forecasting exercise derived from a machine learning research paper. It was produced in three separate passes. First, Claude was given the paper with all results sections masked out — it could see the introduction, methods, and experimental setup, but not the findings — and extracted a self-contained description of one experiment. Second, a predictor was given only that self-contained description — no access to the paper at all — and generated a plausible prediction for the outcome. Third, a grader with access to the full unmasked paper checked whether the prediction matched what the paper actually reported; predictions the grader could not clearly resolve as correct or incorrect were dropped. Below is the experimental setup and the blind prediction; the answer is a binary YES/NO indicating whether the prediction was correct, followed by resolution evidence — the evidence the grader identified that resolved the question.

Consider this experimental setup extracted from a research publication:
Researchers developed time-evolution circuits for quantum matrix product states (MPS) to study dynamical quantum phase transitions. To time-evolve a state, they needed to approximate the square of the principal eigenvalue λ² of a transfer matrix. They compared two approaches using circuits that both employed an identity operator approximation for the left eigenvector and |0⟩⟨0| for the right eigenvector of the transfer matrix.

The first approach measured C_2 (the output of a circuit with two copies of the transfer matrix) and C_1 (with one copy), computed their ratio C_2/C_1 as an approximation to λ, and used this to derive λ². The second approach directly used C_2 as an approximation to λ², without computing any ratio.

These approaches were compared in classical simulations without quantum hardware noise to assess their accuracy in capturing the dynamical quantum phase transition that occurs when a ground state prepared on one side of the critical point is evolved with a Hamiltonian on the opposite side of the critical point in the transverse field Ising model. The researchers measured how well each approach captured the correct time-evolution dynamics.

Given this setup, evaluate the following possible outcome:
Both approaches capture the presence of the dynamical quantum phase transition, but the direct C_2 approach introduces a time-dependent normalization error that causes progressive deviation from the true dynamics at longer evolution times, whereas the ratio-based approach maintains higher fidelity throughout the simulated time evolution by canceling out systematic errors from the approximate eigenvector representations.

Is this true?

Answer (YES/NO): NO